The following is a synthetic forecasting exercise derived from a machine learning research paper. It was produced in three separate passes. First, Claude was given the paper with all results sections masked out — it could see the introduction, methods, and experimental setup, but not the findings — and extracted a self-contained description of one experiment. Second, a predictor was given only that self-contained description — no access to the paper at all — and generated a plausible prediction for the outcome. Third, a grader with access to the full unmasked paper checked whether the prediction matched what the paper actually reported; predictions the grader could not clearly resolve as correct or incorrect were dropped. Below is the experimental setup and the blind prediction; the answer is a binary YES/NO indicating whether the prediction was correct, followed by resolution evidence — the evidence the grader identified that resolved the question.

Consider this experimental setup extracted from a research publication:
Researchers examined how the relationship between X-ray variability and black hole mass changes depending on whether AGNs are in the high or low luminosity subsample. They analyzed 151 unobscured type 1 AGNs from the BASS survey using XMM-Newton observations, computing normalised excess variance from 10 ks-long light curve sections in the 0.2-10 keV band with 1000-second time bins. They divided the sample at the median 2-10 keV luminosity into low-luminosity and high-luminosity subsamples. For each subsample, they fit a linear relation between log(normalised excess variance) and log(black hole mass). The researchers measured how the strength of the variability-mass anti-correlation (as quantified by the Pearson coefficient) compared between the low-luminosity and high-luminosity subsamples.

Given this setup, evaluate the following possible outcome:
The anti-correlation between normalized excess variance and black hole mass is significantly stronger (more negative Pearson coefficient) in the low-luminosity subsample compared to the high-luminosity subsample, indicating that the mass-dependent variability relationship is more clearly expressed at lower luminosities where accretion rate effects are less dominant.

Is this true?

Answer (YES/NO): YES